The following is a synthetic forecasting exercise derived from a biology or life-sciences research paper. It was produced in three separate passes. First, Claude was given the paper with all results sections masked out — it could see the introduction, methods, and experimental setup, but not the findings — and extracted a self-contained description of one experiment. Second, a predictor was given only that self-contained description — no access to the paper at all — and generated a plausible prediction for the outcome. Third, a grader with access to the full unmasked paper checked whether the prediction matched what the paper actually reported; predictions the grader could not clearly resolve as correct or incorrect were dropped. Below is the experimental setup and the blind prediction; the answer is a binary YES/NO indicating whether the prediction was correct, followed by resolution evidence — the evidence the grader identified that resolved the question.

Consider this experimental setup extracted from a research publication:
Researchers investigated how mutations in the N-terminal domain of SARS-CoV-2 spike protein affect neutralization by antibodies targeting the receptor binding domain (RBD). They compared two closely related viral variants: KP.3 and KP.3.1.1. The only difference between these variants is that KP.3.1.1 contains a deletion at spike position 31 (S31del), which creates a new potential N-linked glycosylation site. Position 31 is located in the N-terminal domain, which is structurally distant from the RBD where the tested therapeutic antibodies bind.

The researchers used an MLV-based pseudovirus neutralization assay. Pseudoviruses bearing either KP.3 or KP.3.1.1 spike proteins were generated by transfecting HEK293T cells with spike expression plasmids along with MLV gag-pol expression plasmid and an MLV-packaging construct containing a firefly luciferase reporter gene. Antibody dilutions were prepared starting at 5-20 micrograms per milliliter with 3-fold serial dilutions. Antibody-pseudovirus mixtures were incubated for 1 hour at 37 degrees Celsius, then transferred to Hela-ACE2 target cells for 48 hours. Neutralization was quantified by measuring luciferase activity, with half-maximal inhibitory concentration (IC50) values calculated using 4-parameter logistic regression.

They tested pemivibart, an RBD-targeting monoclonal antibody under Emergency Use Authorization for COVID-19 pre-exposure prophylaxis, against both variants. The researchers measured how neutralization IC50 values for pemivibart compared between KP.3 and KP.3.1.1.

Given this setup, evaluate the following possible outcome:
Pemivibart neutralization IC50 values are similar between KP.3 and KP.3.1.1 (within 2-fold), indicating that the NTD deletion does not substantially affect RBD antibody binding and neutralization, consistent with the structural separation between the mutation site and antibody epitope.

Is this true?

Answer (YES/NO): YES